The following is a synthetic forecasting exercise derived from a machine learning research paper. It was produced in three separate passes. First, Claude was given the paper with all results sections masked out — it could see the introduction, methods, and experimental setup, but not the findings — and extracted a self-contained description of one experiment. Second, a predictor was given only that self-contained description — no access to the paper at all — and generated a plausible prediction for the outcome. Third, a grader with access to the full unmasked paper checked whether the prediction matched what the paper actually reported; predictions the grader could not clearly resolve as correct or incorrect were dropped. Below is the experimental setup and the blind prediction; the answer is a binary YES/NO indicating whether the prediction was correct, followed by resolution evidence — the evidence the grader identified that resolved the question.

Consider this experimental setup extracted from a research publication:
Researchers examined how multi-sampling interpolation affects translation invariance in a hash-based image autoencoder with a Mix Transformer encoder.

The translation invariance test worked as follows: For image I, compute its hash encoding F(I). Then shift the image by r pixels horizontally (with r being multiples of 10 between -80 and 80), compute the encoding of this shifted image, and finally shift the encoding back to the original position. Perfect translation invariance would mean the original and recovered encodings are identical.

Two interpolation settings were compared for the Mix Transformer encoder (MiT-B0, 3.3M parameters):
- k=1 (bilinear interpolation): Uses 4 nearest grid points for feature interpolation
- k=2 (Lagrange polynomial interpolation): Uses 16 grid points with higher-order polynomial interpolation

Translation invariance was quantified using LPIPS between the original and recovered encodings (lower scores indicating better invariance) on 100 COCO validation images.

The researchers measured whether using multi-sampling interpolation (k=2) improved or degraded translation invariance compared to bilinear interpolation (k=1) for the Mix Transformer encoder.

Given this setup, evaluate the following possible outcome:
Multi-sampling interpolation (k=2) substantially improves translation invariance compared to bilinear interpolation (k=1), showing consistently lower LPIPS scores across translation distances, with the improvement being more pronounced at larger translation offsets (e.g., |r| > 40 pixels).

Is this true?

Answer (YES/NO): NO